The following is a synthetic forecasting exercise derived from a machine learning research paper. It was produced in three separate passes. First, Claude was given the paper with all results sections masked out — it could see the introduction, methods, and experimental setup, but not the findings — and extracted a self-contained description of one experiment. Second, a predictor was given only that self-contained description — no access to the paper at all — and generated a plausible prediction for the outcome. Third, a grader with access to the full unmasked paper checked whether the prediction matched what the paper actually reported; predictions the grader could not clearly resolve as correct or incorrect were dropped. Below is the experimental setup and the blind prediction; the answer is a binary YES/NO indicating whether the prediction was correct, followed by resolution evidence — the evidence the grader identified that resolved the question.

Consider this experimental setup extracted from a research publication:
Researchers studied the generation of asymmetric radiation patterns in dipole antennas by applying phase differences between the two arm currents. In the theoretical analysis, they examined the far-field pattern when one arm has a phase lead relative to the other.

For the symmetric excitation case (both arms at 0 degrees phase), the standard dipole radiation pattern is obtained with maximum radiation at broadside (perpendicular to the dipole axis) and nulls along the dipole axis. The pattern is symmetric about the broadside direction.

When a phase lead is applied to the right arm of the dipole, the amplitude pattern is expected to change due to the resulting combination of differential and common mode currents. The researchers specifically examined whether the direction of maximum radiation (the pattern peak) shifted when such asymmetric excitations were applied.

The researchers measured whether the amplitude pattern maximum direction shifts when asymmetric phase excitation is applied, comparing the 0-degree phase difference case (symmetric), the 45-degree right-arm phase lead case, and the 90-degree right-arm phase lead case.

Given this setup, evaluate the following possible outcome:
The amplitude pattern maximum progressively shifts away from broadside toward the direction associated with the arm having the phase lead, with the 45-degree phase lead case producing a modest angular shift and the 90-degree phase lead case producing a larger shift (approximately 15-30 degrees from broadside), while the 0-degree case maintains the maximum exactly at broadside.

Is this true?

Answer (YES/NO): NO